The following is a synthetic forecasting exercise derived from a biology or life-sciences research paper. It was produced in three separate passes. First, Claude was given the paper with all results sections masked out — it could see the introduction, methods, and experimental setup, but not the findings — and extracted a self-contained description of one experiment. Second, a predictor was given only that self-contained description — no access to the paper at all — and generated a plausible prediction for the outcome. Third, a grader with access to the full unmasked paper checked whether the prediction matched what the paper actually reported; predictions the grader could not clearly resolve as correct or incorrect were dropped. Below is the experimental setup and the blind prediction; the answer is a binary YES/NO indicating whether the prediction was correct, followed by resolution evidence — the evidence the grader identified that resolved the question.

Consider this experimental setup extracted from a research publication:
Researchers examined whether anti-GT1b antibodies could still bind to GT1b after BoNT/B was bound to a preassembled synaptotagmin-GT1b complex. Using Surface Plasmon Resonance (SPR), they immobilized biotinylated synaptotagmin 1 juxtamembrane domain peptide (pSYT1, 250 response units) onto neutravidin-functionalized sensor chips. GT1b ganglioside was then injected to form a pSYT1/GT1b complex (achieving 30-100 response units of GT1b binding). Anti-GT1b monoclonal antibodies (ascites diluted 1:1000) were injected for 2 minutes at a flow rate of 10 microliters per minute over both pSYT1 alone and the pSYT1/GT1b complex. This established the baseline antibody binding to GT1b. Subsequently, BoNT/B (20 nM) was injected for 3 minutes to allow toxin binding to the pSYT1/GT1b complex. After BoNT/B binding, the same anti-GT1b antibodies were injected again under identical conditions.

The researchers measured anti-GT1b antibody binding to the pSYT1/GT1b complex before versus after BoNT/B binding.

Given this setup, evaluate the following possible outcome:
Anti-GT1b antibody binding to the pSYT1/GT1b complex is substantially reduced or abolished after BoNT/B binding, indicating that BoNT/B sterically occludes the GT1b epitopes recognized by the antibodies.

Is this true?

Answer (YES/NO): NO